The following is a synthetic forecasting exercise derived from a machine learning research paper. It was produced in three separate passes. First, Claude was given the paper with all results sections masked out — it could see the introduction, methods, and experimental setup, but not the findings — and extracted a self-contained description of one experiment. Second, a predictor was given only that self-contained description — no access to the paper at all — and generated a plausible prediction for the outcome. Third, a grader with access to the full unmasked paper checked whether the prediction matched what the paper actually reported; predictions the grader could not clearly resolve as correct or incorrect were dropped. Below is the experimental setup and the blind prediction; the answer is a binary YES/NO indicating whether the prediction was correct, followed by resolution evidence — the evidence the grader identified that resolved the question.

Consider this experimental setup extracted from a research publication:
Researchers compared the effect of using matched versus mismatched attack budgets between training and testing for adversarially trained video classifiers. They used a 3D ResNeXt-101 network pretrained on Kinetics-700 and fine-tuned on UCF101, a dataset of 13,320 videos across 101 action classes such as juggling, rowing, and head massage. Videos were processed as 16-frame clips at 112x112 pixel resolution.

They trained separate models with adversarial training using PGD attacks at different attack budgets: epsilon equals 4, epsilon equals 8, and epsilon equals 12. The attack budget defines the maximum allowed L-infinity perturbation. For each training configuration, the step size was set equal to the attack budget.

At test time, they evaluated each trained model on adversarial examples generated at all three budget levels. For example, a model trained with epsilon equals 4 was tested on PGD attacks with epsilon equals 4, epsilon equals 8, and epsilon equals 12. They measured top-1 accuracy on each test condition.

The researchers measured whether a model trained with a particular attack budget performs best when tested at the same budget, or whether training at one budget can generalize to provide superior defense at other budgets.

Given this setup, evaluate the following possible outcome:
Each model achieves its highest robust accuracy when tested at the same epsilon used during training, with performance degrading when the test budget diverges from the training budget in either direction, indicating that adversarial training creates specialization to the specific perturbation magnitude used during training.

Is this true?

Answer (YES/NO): NO